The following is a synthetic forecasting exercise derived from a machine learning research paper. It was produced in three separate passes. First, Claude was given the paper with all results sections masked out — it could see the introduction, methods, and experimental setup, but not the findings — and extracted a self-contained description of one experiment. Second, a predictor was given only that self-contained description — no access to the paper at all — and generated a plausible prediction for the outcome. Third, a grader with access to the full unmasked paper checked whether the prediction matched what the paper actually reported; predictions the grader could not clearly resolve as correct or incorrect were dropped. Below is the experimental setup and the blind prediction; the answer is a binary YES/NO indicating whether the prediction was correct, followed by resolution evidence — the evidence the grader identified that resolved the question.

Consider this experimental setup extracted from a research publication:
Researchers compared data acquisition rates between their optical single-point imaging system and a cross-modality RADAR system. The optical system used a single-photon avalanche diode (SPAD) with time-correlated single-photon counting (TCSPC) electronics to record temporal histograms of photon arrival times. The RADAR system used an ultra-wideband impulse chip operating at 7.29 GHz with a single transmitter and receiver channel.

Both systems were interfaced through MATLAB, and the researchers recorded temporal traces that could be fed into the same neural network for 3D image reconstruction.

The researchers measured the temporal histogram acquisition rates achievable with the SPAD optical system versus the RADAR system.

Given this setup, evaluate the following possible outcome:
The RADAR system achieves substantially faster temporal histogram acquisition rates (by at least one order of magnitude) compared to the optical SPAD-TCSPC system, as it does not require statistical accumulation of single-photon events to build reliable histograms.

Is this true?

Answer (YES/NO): NO